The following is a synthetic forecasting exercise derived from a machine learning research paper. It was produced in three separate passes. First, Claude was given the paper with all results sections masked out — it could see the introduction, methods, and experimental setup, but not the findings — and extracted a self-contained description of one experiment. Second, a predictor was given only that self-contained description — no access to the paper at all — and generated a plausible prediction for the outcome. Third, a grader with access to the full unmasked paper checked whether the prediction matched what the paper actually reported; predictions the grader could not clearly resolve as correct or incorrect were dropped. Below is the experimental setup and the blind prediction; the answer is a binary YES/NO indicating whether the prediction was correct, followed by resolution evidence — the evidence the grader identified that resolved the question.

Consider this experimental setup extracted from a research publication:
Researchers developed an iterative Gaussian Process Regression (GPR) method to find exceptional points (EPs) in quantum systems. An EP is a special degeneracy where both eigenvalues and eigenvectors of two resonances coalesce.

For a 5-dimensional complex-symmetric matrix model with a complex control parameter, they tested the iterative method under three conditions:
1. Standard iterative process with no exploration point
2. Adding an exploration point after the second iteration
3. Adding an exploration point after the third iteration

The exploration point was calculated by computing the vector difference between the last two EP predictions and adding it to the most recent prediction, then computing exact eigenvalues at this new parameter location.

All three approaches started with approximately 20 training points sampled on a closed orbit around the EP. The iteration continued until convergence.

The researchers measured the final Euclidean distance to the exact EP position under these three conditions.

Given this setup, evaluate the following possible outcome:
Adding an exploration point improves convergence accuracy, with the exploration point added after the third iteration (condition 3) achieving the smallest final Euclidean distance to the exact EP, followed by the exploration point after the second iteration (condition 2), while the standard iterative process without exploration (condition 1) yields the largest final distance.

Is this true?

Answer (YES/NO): NO